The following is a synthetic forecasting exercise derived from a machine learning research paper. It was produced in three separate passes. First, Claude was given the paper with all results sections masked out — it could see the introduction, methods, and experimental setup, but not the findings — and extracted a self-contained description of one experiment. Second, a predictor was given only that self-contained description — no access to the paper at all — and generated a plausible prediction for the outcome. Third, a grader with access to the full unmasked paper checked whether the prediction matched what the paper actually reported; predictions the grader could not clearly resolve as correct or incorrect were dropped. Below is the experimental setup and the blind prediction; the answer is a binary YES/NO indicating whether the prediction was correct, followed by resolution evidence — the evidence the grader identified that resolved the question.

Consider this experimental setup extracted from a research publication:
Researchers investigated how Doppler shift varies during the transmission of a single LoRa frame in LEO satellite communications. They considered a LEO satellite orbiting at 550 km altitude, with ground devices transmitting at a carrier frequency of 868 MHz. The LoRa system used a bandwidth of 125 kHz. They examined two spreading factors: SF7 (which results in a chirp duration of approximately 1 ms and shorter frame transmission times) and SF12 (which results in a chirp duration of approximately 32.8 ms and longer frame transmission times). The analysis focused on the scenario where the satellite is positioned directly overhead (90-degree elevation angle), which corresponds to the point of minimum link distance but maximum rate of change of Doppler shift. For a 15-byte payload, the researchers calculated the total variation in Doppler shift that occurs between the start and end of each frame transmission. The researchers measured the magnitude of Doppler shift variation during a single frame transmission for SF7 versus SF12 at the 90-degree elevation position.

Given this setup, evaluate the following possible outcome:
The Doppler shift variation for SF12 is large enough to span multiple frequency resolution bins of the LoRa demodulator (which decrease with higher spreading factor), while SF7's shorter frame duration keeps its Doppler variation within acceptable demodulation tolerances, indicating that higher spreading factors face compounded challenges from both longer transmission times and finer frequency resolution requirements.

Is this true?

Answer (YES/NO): YES